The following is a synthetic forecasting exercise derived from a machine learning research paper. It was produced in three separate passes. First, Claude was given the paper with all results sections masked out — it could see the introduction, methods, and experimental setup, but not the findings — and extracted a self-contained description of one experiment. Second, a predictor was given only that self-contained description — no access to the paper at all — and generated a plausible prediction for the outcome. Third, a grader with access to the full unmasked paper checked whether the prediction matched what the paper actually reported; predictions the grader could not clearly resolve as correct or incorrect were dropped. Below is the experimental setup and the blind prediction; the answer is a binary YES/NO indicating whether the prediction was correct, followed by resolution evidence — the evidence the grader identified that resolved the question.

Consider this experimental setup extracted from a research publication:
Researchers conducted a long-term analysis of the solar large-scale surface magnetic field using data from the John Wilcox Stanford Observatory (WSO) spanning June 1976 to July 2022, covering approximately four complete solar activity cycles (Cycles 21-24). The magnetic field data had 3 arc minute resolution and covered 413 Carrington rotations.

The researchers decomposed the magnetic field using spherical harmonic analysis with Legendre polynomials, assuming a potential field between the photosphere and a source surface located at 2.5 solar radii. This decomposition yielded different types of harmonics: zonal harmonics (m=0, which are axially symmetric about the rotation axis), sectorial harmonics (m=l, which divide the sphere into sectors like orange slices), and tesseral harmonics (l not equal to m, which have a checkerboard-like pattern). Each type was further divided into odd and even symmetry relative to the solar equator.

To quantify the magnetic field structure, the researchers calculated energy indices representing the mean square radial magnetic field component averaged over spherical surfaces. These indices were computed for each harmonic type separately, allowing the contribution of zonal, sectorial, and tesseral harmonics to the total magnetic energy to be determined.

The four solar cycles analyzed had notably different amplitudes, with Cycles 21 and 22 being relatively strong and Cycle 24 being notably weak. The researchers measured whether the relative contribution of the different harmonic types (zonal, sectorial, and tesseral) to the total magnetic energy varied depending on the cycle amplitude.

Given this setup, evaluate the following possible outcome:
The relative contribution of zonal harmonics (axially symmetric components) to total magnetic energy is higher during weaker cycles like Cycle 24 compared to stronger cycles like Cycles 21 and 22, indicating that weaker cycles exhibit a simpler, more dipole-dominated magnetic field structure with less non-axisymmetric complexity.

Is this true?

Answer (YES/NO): NO